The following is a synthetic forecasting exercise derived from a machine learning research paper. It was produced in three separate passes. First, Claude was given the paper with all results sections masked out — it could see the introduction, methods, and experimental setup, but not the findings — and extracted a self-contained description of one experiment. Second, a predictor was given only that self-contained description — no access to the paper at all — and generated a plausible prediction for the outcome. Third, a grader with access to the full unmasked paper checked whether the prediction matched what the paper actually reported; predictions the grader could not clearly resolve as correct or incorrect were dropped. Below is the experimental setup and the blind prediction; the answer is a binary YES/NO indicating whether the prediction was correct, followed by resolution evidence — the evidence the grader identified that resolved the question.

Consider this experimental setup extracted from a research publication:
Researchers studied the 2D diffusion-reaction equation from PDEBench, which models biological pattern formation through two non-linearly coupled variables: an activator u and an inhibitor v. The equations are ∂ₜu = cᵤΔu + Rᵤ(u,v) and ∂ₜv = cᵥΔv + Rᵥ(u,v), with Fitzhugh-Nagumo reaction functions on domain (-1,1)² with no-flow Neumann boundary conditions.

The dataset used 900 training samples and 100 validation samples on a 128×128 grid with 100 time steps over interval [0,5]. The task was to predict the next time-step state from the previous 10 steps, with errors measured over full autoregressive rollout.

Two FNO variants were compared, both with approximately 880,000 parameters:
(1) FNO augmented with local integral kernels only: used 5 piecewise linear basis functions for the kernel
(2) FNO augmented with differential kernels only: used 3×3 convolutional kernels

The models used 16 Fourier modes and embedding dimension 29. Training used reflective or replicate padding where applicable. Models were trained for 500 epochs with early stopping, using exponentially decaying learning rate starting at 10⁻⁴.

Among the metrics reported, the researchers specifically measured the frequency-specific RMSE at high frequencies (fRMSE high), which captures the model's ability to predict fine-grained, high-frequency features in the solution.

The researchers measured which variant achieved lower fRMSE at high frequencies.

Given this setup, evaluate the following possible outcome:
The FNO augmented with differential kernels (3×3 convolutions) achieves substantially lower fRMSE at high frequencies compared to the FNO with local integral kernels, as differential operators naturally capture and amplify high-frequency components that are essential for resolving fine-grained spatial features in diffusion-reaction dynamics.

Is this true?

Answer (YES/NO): YES